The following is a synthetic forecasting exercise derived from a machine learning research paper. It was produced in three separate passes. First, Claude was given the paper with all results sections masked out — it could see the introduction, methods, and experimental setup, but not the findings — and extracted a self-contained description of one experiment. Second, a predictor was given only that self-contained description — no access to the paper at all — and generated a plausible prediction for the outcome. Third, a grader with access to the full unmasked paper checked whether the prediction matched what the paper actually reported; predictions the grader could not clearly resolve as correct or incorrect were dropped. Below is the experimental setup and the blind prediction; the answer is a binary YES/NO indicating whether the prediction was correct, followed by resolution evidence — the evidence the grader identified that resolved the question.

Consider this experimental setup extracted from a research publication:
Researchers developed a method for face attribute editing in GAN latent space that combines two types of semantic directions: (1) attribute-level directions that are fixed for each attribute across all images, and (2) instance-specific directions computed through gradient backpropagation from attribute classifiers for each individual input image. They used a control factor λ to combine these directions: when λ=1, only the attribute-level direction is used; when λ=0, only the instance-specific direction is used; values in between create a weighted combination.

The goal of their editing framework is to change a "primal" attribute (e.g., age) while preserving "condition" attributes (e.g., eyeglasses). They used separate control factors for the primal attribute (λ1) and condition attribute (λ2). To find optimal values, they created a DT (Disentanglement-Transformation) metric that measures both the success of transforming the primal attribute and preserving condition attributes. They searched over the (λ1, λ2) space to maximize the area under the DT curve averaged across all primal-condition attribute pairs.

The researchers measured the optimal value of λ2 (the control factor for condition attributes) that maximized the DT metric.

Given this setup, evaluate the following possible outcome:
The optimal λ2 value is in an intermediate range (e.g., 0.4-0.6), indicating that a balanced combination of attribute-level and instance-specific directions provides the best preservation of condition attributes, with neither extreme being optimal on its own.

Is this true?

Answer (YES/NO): NO